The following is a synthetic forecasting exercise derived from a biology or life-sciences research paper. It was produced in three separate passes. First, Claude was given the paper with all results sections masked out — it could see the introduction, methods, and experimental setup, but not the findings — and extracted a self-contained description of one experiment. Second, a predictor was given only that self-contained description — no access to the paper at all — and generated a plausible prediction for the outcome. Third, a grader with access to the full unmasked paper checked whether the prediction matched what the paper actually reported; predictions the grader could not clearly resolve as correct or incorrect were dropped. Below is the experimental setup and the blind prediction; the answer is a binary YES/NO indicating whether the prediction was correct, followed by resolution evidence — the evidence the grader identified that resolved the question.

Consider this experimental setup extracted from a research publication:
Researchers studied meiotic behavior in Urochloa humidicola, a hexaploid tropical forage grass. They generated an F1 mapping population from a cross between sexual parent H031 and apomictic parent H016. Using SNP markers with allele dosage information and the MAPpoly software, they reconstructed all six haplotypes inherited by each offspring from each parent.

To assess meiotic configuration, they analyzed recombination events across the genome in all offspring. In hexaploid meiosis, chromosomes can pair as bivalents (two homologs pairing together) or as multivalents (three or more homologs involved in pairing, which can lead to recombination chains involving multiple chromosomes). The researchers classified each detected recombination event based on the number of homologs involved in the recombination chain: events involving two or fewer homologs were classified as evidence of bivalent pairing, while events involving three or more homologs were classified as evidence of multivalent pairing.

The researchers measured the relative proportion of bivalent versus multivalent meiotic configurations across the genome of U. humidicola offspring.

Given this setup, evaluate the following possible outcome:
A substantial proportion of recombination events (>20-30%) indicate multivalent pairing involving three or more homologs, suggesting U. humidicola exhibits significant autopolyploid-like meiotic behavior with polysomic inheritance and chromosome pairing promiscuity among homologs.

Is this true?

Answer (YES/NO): NO